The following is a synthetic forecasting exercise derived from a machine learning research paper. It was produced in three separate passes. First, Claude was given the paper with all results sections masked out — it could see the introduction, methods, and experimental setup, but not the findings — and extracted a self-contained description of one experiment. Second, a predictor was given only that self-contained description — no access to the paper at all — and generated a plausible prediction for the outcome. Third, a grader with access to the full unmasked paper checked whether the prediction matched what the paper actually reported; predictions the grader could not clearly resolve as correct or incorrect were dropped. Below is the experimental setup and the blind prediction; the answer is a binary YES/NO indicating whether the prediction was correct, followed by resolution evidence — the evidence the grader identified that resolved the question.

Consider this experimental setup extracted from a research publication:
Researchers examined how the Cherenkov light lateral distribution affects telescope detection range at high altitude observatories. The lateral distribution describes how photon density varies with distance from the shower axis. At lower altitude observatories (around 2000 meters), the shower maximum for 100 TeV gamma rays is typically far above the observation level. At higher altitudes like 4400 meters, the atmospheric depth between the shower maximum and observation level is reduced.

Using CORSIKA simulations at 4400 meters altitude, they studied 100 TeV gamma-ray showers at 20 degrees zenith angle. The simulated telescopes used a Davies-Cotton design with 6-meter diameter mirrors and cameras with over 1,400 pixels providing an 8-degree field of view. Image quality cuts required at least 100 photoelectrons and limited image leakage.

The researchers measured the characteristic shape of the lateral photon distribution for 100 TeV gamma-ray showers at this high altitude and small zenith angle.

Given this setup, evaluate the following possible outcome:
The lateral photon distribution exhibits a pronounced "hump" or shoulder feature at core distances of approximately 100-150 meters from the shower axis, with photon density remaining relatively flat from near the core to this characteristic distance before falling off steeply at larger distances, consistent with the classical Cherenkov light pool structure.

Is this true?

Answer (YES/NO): NO